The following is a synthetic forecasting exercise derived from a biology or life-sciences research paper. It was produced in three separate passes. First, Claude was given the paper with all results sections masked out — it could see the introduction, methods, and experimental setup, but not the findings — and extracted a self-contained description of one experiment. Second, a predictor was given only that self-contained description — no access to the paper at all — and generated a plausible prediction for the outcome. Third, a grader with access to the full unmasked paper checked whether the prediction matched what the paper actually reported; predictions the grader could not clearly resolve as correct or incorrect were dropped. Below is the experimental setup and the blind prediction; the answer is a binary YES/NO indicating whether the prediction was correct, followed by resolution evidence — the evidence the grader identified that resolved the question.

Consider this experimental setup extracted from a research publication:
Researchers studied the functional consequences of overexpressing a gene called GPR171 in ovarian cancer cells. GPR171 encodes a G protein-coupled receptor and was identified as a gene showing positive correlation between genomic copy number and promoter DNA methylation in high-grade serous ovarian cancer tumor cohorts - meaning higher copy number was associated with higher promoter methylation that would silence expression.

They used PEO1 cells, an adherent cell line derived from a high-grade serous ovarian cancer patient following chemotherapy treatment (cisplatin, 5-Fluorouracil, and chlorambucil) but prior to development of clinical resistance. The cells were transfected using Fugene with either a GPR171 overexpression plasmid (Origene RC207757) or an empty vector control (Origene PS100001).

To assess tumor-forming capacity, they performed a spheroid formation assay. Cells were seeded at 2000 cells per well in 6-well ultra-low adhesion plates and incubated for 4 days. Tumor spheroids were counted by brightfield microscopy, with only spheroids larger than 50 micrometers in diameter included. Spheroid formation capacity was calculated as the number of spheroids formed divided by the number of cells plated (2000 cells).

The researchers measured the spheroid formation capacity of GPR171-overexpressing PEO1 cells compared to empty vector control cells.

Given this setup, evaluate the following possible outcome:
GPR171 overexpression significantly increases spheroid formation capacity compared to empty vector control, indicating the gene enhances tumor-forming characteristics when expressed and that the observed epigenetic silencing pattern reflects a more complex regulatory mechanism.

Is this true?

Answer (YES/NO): NO